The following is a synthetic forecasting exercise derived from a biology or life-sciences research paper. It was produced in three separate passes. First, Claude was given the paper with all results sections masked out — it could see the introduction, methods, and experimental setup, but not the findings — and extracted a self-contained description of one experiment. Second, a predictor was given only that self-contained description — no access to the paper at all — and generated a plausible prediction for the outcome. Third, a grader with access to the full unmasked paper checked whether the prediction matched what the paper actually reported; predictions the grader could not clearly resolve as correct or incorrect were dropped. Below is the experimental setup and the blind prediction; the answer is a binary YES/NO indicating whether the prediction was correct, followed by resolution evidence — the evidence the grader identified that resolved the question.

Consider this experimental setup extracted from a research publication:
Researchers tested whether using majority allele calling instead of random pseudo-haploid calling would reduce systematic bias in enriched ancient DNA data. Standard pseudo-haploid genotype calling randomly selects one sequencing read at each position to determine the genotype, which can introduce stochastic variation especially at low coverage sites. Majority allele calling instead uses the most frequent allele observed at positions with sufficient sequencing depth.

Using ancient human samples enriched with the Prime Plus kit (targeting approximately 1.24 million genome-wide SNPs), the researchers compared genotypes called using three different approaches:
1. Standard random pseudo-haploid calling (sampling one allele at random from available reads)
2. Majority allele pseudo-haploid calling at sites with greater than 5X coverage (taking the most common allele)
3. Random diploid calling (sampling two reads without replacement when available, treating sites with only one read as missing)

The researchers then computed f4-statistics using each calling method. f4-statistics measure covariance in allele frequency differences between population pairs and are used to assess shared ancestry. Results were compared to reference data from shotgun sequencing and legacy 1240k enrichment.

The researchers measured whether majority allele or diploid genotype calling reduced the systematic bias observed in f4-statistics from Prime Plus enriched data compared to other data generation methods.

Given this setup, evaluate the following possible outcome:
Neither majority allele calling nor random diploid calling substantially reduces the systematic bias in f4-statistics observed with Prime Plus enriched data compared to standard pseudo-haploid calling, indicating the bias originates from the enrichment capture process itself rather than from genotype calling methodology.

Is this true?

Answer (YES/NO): NO